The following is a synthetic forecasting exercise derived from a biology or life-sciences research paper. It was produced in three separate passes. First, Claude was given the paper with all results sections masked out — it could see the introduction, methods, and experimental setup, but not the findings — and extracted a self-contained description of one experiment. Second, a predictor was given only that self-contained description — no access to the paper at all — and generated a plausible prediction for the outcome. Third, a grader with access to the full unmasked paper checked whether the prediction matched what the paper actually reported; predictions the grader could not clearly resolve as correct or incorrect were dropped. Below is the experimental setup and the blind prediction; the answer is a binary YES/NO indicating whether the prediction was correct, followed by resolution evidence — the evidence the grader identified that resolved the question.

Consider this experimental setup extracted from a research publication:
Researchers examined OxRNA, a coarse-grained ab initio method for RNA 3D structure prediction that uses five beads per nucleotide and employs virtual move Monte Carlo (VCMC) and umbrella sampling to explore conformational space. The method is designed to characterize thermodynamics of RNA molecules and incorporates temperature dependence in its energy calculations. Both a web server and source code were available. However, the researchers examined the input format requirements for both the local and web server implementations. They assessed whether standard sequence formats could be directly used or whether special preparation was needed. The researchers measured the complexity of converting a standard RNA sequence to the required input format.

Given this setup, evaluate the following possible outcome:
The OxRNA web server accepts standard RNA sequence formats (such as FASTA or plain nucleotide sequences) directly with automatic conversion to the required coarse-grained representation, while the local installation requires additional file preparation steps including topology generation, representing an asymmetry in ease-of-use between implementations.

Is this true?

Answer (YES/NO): NO